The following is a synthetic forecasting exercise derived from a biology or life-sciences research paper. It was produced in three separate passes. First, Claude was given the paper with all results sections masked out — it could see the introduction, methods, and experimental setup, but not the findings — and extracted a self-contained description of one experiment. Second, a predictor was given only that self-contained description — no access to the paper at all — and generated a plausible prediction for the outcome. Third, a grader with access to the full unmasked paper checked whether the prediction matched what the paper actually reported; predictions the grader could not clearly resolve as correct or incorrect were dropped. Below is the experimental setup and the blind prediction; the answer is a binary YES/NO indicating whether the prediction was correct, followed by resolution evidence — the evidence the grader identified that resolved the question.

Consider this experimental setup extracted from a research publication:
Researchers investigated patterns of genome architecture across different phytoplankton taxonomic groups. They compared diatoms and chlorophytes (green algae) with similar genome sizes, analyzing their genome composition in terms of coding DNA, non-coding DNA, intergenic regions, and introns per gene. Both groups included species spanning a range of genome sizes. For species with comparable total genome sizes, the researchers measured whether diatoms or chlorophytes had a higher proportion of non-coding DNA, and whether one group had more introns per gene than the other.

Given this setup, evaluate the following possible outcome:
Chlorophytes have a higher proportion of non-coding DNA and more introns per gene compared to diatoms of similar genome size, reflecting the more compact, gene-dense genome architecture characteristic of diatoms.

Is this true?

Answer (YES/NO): YES